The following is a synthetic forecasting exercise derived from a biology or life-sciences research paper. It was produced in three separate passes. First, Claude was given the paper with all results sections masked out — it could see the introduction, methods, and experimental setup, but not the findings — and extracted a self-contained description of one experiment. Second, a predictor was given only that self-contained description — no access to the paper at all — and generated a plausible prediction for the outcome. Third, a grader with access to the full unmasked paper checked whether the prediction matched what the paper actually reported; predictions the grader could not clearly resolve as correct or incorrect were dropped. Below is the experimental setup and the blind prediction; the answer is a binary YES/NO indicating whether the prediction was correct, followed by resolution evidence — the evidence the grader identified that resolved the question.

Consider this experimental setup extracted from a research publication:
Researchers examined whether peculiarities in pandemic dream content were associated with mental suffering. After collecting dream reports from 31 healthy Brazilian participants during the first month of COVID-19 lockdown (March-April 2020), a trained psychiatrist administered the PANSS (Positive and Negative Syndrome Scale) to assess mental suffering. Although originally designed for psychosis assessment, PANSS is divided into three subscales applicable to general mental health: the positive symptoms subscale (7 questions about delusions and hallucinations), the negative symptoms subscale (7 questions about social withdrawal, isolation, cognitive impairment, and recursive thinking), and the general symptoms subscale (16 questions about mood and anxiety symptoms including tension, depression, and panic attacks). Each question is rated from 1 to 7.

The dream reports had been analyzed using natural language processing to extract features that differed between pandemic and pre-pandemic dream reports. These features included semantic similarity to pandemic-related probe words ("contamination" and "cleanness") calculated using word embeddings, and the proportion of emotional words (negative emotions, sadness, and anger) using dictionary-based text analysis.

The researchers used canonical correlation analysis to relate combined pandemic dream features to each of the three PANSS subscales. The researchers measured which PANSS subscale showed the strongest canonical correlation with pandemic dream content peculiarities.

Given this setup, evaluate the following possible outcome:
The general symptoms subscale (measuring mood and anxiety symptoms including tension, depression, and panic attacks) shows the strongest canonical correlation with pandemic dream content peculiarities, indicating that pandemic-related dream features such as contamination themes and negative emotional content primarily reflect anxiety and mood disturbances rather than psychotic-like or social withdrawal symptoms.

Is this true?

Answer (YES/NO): NO